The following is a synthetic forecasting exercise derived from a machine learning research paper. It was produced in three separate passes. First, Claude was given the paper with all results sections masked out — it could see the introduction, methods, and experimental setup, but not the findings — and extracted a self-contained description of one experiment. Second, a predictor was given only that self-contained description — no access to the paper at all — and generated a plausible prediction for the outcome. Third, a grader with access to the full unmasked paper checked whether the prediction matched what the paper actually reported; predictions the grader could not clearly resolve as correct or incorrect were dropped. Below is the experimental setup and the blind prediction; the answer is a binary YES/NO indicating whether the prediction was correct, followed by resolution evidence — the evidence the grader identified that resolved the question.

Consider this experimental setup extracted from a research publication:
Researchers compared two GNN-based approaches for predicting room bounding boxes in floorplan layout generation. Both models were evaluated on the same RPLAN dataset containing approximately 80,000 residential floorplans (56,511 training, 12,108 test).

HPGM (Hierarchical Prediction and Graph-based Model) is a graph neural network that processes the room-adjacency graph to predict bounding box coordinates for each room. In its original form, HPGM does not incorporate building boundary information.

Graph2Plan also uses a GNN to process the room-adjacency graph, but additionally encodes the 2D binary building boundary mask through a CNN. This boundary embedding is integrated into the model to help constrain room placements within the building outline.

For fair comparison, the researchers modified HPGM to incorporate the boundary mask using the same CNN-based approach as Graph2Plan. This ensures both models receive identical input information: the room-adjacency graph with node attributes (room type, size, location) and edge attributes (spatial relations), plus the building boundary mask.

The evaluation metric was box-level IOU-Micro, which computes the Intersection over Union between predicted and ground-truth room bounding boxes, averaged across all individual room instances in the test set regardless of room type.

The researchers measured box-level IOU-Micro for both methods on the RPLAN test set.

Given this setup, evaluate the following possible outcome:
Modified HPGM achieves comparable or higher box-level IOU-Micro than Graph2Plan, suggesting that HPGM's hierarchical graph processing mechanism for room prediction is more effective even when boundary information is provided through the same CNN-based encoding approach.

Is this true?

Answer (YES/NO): NO